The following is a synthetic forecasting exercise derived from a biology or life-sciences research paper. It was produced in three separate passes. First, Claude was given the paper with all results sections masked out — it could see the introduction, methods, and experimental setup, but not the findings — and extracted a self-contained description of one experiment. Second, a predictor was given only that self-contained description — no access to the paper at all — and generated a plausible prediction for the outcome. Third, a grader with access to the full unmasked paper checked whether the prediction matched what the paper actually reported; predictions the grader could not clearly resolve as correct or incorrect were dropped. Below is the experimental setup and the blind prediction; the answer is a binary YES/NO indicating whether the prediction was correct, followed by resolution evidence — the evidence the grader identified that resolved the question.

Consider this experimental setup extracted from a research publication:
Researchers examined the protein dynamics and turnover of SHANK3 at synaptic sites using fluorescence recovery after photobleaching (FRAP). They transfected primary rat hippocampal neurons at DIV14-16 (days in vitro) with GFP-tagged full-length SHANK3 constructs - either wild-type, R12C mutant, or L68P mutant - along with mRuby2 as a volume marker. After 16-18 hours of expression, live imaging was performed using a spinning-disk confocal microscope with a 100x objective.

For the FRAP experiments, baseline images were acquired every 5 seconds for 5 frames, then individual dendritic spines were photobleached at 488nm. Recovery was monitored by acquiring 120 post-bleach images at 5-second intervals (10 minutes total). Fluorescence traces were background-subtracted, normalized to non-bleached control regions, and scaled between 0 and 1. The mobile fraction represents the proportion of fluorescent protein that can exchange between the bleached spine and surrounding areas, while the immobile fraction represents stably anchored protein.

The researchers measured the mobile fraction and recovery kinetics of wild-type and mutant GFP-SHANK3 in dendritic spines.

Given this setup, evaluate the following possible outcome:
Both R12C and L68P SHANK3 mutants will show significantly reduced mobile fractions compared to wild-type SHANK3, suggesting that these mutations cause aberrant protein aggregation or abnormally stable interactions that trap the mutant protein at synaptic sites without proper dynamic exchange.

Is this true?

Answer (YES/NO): NO